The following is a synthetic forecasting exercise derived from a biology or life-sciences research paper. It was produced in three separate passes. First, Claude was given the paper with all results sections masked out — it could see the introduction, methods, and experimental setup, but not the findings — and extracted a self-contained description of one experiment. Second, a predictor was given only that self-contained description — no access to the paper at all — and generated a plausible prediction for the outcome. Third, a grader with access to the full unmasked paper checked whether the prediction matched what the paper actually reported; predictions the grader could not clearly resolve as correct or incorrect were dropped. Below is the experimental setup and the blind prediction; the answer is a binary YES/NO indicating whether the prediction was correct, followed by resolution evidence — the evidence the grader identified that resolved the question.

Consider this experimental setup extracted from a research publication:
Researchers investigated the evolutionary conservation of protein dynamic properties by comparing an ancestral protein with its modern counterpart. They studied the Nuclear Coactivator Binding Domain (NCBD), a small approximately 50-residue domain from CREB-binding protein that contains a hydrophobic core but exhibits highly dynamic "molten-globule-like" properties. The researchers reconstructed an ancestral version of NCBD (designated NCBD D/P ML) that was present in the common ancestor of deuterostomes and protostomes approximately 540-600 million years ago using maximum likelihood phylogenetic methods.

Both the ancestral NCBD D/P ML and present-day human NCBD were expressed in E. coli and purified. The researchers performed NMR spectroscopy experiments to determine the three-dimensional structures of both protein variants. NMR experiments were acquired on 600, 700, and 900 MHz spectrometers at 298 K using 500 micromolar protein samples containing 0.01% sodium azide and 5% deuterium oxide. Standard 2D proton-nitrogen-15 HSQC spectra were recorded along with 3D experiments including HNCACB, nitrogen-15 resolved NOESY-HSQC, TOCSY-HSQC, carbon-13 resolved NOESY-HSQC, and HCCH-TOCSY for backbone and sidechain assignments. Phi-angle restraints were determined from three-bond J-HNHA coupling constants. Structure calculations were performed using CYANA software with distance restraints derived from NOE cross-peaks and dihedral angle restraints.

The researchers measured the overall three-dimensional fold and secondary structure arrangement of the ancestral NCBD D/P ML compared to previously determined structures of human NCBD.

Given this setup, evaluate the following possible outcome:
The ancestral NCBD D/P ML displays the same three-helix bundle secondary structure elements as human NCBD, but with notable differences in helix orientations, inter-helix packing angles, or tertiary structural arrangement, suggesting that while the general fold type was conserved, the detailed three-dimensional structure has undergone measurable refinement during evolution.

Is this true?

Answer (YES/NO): YES